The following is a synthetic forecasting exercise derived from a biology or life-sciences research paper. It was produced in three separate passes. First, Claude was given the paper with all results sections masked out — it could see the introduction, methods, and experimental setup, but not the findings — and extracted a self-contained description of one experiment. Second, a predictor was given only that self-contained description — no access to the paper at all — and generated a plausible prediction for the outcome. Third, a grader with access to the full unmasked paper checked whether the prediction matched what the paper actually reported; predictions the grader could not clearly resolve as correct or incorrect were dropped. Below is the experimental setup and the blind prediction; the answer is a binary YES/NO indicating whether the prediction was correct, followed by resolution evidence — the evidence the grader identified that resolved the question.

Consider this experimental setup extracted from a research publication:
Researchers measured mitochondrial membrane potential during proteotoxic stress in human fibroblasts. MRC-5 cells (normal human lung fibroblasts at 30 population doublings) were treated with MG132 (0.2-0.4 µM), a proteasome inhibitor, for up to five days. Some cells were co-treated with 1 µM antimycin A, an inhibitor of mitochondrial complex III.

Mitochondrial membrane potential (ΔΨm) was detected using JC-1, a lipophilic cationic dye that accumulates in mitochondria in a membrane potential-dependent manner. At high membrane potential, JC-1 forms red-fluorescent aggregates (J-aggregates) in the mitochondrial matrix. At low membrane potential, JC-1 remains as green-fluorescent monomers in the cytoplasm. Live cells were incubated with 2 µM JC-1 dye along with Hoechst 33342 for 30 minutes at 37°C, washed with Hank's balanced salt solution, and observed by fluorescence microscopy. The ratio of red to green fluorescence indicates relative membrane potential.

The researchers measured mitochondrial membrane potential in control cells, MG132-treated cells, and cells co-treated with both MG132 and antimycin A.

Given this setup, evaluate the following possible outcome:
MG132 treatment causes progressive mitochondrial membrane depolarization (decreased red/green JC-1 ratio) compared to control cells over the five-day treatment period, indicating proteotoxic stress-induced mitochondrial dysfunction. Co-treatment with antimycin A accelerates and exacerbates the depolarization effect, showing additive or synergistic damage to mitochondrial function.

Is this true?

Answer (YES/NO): NO